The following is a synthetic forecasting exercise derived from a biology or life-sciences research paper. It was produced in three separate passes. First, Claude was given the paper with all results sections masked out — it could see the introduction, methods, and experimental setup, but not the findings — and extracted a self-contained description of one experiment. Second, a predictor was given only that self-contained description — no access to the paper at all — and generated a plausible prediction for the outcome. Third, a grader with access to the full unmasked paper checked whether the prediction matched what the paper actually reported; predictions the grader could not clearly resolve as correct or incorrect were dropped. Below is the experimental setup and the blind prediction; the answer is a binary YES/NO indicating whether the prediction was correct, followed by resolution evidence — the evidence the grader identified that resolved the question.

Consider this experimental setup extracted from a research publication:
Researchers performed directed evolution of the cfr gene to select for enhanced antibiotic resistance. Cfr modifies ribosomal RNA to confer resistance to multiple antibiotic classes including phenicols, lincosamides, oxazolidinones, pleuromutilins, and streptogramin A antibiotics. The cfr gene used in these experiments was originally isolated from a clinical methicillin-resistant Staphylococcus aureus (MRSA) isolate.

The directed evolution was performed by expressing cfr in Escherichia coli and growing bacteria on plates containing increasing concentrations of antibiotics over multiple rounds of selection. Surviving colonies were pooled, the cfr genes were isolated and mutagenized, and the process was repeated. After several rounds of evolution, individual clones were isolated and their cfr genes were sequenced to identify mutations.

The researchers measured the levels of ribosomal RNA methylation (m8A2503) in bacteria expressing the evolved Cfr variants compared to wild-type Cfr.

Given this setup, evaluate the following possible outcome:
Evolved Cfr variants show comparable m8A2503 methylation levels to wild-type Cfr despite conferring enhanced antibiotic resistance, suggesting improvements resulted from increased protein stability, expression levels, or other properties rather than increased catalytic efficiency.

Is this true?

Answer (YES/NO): NO